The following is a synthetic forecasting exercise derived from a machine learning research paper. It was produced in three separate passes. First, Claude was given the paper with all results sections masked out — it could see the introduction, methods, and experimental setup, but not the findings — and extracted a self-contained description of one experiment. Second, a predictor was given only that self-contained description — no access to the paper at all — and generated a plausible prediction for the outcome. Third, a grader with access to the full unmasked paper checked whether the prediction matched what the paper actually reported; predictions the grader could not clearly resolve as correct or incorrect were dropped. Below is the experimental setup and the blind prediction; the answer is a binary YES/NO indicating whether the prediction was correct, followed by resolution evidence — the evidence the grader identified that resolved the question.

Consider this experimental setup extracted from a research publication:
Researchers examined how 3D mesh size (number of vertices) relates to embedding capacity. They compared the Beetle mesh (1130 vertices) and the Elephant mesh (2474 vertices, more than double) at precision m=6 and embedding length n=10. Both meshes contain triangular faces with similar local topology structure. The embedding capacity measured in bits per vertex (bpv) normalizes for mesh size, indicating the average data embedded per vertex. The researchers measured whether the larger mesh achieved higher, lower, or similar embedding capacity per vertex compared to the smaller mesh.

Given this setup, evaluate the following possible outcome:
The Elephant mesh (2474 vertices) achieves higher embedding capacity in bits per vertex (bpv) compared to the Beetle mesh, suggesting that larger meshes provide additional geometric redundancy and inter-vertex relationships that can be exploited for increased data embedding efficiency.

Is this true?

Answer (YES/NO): YES